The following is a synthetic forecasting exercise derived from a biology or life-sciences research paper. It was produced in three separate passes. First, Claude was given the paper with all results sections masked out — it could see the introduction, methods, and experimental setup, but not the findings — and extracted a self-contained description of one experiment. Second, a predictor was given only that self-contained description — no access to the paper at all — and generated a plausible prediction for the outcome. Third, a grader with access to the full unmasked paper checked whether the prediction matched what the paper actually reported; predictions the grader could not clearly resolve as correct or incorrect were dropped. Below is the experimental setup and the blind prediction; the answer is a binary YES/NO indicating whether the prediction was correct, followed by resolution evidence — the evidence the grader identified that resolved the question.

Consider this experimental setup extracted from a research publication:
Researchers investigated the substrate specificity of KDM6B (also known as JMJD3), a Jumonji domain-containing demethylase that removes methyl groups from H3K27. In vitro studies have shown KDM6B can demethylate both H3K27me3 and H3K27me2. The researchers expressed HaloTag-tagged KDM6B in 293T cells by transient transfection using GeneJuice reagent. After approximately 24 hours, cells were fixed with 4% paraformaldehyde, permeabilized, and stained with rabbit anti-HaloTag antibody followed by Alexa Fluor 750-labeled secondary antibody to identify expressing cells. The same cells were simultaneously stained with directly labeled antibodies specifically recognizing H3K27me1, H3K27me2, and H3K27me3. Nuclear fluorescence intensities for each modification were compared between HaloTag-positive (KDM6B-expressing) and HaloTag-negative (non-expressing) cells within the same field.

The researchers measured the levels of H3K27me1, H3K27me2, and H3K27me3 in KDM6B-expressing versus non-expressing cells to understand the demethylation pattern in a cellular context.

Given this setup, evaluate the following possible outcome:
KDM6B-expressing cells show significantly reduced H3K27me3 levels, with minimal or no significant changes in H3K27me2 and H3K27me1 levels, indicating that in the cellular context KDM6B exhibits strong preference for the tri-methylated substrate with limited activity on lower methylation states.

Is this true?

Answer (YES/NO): NO